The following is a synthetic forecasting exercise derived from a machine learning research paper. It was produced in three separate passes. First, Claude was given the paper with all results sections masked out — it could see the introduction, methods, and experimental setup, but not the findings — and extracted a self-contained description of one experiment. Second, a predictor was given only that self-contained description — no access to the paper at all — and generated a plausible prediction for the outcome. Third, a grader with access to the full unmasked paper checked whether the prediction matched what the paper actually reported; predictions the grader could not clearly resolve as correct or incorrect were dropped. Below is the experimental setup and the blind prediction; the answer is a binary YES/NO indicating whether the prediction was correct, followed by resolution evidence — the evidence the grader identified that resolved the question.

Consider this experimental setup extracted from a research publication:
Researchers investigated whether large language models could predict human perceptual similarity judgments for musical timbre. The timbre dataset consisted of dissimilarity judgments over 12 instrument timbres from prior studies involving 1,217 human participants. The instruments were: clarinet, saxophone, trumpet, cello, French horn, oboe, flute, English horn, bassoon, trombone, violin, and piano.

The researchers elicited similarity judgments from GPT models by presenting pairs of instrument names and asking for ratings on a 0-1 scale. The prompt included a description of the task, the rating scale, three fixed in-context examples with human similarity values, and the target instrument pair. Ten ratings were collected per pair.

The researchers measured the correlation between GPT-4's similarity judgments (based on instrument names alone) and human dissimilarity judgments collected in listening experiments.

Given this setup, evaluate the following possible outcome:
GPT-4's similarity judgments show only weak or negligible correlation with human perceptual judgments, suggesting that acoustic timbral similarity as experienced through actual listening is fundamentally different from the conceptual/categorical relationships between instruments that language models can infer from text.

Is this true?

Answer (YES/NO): NO